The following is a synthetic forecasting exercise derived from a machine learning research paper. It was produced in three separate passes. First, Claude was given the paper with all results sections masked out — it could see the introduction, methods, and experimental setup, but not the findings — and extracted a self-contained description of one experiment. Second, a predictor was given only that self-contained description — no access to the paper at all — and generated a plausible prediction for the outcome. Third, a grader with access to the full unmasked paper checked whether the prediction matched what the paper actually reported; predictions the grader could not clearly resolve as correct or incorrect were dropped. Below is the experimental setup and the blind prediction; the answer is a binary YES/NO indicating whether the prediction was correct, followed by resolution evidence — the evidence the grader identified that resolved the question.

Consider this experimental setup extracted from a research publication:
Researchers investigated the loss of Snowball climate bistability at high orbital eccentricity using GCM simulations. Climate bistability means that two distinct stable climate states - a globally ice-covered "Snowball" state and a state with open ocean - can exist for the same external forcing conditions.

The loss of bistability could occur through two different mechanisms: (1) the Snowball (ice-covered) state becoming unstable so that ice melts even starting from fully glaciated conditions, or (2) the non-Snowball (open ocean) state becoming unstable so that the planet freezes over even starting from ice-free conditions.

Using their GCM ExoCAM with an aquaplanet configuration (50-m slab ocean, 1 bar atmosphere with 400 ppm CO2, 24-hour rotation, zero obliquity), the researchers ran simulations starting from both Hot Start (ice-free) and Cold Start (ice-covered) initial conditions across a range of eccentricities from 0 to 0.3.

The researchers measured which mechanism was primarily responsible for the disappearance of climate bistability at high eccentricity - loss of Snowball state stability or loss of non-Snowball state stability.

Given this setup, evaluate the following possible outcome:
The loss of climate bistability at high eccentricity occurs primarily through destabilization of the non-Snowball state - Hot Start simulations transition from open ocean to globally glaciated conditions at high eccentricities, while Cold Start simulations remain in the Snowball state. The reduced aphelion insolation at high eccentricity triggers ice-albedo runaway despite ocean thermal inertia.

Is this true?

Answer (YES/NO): NO